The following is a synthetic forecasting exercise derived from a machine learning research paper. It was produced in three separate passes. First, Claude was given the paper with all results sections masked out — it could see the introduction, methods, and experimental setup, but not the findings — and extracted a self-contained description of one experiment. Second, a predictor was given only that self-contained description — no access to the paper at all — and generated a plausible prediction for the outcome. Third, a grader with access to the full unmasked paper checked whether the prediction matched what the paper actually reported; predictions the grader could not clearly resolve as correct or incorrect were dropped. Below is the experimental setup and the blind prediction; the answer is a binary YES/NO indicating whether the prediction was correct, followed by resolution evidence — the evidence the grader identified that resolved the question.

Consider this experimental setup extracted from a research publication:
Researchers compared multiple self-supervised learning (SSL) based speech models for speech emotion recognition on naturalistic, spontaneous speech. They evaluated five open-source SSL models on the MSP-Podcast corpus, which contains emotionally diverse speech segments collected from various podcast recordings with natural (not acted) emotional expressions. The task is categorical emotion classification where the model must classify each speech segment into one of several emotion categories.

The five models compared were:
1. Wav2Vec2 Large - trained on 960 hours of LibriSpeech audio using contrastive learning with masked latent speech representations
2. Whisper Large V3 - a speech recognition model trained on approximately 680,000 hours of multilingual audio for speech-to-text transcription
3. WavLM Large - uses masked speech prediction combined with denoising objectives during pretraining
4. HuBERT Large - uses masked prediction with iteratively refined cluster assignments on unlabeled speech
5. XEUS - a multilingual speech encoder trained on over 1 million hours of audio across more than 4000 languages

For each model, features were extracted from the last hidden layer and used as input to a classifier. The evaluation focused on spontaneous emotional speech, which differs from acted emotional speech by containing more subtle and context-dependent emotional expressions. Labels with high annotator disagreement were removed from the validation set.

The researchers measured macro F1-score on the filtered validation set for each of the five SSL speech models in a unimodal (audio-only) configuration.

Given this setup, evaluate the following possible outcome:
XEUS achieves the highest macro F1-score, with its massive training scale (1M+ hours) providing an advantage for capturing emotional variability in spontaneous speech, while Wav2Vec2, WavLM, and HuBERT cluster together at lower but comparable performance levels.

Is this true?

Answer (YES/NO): NO